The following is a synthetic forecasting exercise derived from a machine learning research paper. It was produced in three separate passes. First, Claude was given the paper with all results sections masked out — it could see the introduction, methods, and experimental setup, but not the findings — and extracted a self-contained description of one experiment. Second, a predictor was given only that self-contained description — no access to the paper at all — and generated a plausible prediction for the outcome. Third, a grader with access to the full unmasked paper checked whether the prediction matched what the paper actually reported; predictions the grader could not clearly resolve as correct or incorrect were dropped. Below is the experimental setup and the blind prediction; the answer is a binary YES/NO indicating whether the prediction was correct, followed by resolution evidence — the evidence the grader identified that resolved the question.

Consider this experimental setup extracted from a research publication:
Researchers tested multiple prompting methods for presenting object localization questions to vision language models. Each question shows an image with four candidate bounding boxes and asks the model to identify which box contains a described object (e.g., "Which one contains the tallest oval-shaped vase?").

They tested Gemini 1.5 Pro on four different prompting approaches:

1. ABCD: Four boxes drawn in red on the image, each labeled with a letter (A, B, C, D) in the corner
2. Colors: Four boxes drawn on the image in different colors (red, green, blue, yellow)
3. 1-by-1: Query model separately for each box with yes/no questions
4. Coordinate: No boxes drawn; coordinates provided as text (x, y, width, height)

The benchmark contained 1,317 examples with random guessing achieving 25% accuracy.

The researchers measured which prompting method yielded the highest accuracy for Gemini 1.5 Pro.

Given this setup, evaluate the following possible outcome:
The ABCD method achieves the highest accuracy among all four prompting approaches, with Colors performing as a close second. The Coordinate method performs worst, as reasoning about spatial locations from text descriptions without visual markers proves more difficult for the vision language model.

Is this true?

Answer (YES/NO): YES